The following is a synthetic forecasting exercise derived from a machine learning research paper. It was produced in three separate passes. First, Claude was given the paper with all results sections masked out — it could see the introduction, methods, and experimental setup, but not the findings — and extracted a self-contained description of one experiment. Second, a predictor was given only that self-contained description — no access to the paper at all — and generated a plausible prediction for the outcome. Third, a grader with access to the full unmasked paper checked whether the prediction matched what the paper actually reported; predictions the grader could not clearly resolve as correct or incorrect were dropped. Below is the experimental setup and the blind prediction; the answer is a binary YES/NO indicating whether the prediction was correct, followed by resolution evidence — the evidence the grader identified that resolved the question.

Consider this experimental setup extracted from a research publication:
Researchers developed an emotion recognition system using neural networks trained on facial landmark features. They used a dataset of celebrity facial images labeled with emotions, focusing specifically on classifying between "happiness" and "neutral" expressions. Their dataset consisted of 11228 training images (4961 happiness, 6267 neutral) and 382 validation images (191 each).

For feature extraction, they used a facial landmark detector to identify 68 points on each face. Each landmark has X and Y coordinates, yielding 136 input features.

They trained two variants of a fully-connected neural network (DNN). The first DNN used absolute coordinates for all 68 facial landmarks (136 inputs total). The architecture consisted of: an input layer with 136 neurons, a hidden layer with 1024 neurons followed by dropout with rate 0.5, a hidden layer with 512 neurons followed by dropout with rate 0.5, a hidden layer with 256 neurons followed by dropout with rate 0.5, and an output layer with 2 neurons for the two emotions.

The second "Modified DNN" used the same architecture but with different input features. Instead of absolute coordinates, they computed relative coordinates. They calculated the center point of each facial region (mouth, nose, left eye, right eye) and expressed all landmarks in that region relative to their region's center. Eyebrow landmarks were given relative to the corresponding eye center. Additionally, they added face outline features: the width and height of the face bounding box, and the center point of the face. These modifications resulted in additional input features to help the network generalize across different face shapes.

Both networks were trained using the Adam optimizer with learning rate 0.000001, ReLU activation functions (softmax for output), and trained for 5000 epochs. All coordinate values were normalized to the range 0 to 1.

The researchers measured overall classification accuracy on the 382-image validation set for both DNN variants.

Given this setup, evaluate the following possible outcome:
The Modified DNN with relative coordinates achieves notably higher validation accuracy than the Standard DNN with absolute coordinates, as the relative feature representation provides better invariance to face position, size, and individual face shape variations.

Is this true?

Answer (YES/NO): NO